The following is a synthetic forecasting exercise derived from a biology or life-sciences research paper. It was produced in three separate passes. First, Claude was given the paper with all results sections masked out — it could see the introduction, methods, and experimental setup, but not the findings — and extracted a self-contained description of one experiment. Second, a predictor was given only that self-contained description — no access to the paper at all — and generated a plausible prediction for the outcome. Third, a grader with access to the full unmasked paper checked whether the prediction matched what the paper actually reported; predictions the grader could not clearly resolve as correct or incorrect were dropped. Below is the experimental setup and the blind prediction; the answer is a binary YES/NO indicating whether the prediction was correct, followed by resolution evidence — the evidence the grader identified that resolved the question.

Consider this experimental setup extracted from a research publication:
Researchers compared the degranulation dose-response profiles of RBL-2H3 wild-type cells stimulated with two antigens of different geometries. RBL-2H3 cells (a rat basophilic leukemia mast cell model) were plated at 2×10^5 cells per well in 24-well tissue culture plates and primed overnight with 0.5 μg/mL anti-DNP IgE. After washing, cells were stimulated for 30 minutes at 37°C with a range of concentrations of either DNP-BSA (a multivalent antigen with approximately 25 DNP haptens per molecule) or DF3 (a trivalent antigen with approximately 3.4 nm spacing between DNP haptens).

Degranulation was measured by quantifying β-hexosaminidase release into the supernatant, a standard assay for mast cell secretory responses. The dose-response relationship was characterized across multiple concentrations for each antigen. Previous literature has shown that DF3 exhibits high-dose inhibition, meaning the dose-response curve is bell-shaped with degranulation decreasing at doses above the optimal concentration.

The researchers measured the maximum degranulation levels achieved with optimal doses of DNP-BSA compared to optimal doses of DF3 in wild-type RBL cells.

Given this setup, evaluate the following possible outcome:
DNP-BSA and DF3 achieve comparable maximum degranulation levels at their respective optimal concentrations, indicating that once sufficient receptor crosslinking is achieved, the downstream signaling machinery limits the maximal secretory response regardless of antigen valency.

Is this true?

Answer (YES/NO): NO